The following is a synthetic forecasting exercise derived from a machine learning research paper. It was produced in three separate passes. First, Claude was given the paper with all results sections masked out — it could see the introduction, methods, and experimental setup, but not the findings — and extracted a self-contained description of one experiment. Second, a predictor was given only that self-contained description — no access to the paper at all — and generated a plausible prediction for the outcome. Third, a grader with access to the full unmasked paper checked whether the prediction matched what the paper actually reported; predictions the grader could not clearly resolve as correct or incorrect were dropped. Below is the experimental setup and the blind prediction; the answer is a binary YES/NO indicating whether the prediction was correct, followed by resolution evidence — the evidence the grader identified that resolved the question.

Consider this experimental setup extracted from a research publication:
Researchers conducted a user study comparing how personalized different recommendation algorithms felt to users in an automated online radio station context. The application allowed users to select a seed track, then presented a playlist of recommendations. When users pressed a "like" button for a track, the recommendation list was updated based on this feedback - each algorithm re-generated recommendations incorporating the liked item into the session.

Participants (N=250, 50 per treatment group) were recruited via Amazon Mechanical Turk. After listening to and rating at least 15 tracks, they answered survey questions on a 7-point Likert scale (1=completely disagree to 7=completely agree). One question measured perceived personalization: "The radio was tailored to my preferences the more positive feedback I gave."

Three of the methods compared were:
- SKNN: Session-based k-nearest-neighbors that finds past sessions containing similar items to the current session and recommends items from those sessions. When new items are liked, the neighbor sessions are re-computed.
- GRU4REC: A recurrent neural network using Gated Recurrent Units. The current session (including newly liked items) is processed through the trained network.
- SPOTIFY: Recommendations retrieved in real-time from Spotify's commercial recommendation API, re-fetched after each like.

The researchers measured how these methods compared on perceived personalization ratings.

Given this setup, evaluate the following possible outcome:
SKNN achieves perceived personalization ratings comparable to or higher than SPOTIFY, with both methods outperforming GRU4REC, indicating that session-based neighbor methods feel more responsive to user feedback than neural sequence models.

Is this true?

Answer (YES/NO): YES